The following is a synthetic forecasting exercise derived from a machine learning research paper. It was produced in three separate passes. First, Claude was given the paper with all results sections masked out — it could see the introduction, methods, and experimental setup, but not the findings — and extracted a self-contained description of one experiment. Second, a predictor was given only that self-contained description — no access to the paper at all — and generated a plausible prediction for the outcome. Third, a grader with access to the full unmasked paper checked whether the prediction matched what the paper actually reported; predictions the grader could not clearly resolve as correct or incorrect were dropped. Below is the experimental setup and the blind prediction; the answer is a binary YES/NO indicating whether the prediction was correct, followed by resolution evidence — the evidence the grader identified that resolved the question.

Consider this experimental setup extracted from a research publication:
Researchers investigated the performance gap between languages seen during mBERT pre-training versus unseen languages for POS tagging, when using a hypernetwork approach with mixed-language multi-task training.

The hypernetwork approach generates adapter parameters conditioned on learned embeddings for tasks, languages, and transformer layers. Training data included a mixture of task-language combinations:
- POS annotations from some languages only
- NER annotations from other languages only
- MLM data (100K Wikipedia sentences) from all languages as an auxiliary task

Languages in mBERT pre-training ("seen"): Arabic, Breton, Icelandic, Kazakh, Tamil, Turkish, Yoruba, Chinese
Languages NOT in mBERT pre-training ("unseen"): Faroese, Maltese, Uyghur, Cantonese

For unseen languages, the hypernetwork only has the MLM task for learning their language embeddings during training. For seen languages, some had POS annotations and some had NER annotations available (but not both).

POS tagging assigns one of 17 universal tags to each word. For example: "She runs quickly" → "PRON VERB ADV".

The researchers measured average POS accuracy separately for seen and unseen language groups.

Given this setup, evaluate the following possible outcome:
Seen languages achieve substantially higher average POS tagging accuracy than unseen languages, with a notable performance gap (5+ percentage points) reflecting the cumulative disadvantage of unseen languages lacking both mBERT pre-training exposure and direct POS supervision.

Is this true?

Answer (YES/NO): NO